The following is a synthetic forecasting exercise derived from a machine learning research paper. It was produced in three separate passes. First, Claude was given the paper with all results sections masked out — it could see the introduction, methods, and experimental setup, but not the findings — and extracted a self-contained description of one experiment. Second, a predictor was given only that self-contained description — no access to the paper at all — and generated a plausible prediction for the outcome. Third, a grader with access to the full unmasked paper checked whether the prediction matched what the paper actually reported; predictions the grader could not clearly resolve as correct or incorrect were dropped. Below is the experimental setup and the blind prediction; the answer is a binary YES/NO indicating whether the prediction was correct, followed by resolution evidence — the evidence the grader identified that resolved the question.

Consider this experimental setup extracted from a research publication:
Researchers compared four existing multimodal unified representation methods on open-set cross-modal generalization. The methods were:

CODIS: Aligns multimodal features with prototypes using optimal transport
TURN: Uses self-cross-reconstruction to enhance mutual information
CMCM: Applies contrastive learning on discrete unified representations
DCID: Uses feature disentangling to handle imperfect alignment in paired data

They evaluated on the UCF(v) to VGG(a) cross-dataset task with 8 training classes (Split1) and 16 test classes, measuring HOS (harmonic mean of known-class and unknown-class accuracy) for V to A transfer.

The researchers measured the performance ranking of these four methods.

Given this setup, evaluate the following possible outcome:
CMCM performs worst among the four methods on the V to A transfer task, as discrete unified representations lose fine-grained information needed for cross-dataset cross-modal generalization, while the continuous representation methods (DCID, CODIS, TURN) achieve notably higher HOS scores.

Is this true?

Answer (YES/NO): NO